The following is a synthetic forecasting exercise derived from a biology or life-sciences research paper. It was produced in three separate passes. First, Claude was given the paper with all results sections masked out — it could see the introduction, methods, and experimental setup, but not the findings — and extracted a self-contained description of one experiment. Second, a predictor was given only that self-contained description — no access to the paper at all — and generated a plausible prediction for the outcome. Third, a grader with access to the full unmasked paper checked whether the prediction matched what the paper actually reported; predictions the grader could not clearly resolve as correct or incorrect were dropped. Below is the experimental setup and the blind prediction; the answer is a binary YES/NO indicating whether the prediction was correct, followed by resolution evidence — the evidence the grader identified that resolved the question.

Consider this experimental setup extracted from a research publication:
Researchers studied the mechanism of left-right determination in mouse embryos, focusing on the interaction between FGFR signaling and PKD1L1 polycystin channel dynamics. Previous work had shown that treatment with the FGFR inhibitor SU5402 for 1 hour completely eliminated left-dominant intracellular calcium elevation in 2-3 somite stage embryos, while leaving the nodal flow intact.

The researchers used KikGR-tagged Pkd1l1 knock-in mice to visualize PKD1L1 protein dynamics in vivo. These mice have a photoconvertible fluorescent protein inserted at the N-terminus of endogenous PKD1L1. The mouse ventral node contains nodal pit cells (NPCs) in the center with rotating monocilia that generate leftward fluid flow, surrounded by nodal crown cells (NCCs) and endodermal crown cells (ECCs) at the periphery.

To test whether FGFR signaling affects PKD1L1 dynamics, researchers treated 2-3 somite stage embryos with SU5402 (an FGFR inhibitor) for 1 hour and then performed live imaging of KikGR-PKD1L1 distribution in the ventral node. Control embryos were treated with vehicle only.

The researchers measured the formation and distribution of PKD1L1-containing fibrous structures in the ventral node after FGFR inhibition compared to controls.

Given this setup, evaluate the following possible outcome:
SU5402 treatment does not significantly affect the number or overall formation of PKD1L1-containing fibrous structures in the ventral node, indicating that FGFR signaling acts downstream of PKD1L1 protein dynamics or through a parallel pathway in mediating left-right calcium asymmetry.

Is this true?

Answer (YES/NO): NO